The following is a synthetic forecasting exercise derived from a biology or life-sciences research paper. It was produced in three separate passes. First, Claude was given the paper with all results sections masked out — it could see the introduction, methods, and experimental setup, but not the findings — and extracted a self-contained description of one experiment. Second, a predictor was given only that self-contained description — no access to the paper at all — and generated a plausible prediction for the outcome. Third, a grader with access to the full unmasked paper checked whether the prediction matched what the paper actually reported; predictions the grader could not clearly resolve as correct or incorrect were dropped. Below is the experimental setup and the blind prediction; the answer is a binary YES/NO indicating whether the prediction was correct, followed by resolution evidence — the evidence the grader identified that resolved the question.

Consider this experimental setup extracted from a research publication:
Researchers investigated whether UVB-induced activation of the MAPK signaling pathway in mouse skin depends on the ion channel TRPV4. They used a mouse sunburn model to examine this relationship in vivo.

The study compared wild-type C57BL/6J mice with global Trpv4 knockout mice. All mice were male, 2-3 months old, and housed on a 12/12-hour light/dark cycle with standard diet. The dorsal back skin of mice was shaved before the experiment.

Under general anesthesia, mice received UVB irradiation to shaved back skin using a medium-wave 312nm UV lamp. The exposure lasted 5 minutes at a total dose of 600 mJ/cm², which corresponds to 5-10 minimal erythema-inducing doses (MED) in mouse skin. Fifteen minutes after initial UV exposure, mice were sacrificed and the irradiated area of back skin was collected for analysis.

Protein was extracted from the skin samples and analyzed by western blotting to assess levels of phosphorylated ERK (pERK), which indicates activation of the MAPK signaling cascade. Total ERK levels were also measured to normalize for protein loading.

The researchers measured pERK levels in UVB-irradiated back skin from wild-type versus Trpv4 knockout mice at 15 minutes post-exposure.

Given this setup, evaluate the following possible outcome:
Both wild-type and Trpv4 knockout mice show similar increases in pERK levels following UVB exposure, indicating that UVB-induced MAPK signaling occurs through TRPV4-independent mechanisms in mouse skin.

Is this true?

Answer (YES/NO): NO